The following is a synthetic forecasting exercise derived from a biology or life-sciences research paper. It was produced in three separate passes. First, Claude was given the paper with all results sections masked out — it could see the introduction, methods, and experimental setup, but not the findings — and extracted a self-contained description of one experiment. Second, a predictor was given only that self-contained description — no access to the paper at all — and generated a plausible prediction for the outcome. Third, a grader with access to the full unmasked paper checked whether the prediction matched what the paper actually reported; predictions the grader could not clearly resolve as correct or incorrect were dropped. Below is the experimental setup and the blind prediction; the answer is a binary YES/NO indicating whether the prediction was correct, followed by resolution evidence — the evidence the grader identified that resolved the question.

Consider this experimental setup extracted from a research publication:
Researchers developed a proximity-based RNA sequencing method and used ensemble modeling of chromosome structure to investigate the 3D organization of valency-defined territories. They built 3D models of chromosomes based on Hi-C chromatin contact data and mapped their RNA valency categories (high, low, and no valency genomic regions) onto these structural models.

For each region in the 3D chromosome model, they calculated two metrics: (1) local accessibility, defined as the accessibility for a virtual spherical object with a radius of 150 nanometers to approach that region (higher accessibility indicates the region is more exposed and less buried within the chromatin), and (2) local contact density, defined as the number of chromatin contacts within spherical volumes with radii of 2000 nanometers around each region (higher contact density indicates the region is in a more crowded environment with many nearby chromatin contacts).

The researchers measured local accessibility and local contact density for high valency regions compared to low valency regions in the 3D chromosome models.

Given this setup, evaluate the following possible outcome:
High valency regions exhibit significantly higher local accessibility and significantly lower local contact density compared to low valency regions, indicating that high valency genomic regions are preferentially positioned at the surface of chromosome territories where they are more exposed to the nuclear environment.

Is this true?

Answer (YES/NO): NO